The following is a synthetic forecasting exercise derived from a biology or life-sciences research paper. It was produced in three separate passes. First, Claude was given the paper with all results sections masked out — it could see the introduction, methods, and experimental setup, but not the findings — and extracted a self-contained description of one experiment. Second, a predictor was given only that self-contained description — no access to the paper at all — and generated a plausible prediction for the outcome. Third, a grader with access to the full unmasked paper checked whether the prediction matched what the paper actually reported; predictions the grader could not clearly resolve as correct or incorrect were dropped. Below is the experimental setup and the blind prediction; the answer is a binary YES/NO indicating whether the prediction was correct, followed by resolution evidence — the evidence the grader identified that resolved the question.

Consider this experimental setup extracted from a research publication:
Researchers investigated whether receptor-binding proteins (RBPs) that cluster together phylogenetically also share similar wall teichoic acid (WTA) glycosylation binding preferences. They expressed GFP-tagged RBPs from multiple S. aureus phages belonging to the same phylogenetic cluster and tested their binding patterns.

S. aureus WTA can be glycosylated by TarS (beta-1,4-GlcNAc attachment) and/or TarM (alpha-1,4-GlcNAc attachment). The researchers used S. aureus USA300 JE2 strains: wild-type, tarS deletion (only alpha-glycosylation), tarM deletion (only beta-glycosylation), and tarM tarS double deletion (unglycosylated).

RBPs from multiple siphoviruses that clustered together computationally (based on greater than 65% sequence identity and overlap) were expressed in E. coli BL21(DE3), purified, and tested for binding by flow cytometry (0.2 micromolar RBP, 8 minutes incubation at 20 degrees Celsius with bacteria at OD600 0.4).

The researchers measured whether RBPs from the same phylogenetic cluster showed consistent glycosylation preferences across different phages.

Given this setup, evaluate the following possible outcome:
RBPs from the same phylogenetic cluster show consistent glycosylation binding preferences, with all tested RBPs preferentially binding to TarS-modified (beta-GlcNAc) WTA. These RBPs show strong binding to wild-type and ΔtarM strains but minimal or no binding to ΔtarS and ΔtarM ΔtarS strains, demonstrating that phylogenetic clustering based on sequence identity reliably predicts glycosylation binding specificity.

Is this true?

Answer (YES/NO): NO